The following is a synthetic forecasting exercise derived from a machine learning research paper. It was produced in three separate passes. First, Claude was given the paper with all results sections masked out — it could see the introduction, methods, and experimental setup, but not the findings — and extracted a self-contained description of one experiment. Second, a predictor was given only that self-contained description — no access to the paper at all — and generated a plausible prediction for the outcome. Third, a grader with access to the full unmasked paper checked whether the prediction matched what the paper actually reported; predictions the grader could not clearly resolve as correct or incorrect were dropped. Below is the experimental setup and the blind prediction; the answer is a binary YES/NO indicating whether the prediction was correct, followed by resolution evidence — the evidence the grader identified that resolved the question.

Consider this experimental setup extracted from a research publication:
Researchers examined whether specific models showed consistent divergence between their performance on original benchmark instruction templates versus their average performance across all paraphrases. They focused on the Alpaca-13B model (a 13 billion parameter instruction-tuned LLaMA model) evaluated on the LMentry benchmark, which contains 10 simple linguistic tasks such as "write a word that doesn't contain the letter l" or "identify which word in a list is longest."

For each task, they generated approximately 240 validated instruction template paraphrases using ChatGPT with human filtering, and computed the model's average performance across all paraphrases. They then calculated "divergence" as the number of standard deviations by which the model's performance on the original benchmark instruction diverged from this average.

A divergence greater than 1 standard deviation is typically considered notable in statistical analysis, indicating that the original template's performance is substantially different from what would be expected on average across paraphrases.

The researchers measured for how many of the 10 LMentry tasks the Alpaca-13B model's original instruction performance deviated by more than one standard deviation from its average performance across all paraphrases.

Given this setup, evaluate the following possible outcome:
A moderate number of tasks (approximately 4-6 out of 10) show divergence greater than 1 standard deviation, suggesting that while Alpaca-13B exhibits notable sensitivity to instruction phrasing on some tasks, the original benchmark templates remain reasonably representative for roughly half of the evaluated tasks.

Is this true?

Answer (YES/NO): NO